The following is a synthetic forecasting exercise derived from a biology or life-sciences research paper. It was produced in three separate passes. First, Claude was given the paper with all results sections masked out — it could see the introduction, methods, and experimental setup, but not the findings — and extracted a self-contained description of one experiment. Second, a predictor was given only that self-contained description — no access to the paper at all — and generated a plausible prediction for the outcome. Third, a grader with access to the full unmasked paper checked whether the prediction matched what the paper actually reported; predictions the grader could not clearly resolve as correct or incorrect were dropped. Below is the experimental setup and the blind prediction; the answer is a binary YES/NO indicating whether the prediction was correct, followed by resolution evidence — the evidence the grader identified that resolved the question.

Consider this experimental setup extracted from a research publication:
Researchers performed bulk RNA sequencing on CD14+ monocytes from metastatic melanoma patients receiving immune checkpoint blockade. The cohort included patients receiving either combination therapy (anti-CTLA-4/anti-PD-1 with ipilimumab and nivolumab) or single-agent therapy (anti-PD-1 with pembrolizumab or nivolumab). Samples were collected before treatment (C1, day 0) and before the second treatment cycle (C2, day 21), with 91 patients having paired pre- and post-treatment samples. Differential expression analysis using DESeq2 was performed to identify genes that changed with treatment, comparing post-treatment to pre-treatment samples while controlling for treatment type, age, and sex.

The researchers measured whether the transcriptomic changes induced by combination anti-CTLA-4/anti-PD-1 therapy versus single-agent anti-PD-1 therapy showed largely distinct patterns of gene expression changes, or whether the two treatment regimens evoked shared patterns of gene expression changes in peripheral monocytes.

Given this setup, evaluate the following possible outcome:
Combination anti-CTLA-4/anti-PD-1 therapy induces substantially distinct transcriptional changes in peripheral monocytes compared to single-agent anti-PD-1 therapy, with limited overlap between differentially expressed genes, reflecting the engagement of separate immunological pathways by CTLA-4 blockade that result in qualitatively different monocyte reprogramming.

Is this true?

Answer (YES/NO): NO